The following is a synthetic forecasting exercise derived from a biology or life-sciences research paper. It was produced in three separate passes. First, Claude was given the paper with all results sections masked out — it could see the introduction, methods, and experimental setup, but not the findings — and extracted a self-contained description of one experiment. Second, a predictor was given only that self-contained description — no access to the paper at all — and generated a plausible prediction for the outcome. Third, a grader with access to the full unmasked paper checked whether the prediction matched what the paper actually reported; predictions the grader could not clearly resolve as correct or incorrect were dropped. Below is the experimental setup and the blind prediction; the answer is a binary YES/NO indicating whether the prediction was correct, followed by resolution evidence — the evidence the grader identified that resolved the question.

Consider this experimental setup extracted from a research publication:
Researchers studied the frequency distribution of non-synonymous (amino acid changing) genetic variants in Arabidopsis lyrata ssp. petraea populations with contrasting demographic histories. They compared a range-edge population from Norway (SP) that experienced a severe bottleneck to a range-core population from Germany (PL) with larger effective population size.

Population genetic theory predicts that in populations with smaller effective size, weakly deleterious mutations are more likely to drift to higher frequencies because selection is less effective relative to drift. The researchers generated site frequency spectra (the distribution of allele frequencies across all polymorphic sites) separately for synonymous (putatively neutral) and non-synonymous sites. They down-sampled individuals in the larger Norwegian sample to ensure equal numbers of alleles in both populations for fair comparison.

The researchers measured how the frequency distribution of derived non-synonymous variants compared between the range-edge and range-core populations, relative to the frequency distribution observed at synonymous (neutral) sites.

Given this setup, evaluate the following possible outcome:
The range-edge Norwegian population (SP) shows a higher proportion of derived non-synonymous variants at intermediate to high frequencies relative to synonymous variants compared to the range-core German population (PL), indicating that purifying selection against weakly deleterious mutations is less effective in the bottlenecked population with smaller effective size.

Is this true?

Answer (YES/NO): YES